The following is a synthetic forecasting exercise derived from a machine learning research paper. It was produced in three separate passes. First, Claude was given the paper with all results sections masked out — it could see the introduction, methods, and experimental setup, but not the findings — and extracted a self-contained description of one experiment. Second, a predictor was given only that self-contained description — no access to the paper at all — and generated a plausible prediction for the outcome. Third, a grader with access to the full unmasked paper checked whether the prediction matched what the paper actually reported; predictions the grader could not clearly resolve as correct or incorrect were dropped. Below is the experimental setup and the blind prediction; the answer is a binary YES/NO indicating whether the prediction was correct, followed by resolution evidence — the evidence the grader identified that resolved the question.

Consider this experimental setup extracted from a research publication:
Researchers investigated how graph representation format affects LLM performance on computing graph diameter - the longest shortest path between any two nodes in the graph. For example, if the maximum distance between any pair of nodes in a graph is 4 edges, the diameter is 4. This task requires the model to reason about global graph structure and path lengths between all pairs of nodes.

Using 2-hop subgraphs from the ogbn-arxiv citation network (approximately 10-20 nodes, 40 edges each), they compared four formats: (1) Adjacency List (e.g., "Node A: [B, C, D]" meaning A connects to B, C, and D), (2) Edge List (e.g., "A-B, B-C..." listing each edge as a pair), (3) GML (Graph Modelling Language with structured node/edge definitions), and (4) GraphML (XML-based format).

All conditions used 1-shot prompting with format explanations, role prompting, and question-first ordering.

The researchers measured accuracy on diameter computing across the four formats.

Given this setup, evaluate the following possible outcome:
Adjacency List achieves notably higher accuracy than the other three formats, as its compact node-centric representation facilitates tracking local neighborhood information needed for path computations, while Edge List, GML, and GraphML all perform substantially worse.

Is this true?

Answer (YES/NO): NO